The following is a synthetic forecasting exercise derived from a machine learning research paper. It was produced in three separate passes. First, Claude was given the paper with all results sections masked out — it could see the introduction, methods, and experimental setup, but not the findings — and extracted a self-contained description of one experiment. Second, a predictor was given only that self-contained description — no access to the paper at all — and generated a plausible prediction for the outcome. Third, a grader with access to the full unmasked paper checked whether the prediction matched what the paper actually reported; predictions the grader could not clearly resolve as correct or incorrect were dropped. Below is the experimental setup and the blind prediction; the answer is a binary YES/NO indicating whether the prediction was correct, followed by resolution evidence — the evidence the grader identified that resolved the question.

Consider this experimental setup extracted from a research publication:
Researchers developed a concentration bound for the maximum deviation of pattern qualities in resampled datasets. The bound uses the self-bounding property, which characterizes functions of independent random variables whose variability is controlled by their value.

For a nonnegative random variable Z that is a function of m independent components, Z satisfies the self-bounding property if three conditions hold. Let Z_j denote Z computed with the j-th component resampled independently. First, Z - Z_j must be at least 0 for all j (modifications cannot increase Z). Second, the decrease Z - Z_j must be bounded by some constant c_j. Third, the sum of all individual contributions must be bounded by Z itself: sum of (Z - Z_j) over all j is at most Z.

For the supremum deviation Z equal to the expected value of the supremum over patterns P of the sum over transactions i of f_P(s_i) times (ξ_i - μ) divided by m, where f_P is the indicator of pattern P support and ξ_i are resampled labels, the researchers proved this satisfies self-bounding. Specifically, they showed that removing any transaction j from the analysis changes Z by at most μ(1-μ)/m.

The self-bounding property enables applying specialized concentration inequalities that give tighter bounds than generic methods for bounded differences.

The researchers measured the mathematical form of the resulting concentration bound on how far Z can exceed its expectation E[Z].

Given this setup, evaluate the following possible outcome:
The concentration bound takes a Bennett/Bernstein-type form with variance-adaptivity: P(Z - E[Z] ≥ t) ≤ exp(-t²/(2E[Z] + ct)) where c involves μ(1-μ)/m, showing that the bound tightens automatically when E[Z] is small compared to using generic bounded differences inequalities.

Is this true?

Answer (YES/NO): NO